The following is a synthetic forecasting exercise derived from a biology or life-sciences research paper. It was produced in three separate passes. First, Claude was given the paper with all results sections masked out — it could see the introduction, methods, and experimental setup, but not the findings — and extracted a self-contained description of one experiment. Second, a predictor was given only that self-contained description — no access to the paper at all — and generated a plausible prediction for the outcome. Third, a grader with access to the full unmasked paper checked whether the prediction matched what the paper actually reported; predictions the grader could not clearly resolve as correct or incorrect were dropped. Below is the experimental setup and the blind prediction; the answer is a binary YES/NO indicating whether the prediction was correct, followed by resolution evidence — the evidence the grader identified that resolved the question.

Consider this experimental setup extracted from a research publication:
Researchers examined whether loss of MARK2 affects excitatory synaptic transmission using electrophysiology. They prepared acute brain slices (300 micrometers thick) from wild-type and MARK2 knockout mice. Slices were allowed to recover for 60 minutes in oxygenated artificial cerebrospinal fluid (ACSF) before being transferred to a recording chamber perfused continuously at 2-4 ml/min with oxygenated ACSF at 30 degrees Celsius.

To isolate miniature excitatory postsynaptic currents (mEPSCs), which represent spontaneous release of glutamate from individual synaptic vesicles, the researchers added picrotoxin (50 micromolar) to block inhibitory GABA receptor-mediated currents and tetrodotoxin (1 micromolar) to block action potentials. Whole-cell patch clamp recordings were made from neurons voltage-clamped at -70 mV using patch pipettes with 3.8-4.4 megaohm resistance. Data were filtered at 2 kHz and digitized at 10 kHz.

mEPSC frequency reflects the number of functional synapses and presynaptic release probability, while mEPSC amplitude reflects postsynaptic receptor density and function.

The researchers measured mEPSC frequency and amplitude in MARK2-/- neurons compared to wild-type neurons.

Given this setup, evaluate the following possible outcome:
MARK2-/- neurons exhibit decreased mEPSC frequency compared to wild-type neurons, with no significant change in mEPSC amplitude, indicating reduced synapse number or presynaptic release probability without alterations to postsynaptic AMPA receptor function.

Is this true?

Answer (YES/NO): YES